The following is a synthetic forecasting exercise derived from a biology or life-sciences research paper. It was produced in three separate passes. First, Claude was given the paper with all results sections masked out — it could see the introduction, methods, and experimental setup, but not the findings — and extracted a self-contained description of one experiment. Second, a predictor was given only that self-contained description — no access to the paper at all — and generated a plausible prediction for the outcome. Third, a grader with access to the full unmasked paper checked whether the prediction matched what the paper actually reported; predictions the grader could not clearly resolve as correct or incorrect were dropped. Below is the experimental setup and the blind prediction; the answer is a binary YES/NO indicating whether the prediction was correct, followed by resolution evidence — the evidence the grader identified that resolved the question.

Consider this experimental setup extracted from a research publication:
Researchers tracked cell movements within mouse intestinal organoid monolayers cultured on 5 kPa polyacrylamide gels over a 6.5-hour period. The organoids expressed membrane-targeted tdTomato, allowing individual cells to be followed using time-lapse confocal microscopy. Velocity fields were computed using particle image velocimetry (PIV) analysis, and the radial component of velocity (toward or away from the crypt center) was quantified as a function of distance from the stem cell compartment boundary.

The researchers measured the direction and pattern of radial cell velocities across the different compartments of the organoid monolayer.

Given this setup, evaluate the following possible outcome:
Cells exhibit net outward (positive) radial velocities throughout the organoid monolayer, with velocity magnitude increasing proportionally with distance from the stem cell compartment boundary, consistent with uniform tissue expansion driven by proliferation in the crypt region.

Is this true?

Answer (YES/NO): NO